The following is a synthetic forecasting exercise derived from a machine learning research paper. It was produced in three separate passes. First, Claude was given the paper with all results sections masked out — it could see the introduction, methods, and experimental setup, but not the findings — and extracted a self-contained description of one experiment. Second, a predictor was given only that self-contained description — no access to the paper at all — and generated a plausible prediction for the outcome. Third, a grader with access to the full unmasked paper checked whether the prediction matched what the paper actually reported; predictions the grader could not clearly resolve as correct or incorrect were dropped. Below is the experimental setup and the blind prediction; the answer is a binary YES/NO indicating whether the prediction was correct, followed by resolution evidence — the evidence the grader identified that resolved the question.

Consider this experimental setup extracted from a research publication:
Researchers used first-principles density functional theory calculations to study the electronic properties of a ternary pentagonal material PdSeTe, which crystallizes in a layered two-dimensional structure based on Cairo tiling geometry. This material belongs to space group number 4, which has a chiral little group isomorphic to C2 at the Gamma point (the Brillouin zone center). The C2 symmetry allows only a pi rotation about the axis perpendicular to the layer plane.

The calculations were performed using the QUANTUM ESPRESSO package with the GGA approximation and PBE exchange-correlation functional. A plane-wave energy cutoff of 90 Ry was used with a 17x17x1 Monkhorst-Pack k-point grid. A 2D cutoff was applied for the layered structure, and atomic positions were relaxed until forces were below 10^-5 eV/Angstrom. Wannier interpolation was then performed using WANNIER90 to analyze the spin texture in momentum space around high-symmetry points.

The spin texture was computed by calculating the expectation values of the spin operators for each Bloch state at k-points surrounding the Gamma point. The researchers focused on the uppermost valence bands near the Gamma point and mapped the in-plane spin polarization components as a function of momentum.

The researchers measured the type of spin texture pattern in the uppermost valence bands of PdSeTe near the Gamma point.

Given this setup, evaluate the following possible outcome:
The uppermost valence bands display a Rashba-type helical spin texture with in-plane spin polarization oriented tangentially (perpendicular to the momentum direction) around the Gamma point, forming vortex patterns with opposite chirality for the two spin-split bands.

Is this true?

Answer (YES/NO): NO